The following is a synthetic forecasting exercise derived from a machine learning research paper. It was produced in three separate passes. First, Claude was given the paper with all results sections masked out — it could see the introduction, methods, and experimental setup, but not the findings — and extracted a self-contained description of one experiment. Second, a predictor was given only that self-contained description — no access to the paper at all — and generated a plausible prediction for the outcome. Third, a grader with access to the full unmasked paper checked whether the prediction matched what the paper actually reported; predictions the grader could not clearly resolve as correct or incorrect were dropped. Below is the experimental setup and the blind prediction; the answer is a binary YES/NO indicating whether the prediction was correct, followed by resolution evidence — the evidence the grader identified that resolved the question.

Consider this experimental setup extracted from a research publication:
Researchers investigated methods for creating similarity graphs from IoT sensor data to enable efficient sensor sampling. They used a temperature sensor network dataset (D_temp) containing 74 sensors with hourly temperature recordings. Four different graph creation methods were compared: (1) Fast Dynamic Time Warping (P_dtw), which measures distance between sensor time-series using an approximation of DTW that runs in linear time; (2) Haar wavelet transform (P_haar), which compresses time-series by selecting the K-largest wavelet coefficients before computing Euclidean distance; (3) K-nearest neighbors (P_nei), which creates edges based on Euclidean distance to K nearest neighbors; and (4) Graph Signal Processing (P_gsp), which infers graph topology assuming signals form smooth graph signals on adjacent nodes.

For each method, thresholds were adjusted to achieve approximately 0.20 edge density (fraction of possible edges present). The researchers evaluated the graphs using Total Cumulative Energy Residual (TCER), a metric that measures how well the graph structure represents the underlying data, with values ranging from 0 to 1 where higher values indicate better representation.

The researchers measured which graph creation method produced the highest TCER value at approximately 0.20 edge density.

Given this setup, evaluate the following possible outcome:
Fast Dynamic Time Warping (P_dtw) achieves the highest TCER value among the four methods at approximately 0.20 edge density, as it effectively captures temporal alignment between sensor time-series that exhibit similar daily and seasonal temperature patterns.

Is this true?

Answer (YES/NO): NO